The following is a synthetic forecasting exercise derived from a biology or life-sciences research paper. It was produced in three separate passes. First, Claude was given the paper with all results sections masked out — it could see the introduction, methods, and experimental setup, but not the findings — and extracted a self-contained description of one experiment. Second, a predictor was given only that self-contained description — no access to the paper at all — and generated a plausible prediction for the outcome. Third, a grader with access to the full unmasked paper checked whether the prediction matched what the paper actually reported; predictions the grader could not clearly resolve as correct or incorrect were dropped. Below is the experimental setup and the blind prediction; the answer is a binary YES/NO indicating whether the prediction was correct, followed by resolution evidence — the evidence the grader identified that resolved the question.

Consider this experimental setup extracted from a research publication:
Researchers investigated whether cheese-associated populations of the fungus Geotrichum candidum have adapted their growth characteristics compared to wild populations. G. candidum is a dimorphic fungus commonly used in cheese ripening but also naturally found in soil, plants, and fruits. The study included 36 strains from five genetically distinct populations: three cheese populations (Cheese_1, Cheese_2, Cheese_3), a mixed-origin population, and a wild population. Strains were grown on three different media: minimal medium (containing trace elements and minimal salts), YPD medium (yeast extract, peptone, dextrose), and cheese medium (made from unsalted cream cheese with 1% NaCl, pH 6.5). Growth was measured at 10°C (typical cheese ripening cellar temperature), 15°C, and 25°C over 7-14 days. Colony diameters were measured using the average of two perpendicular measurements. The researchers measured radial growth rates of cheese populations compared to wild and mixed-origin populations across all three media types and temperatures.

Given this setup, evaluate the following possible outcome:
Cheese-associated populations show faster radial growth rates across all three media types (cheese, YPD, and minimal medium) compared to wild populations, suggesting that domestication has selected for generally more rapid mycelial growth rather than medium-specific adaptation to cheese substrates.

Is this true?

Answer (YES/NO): NO